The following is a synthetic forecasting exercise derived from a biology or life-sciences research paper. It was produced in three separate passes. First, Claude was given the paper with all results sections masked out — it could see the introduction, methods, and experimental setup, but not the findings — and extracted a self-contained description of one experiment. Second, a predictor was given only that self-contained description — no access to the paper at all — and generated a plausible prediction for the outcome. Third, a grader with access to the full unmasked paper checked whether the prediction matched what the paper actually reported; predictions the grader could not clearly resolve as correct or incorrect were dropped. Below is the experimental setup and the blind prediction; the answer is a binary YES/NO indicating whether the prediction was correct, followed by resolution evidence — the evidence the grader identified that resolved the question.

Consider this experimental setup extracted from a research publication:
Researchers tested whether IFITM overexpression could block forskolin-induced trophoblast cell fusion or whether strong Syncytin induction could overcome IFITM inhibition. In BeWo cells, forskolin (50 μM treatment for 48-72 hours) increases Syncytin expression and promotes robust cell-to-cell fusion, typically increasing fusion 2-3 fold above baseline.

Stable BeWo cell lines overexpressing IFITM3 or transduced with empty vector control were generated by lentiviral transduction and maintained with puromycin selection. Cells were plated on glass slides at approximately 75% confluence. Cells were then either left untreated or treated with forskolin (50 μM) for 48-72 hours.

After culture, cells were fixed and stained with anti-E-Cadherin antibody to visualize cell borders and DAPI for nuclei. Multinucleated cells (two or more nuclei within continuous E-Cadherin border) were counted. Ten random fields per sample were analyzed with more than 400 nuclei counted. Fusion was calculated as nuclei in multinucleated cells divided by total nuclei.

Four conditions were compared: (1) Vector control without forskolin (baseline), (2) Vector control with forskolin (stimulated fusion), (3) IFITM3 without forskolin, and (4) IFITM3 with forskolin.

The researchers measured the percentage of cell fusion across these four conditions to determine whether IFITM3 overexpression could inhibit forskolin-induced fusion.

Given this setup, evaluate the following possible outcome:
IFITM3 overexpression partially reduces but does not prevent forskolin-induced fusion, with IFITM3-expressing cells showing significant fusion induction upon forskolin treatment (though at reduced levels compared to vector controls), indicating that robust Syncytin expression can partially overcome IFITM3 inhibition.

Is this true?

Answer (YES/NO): NO